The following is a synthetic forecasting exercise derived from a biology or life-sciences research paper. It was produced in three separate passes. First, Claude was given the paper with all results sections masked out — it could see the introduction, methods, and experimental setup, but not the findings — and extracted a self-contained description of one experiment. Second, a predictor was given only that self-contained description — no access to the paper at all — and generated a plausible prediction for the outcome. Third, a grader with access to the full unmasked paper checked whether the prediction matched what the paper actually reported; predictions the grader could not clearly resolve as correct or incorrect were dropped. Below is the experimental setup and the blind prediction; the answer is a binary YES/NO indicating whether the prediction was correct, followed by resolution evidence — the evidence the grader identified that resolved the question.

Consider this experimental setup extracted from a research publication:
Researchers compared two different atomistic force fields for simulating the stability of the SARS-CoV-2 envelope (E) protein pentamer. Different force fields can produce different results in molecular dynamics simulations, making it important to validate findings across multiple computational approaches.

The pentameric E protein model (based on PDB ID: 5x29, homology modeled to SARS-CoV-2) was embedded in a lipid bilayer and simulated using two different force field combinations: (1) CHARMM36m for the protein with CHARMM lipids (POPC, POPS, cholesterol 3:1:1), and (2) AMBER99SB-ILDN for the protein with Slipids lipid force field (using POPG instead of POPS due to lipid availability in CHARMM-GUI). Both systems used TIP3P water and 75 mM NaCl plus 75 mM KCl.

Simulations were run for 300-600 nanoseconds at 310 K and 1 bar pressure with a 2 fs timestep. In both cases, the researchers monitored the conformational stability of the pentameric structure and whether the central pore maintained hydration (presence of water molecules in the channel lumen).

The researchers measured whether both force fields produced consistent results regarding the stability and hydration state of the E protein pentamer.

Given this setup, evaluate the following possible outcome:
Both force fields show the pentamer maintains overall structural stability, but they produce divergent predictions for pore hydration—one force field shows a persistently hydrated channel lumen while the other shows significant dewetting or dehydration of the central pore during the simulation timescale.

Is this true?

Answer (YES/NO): NO